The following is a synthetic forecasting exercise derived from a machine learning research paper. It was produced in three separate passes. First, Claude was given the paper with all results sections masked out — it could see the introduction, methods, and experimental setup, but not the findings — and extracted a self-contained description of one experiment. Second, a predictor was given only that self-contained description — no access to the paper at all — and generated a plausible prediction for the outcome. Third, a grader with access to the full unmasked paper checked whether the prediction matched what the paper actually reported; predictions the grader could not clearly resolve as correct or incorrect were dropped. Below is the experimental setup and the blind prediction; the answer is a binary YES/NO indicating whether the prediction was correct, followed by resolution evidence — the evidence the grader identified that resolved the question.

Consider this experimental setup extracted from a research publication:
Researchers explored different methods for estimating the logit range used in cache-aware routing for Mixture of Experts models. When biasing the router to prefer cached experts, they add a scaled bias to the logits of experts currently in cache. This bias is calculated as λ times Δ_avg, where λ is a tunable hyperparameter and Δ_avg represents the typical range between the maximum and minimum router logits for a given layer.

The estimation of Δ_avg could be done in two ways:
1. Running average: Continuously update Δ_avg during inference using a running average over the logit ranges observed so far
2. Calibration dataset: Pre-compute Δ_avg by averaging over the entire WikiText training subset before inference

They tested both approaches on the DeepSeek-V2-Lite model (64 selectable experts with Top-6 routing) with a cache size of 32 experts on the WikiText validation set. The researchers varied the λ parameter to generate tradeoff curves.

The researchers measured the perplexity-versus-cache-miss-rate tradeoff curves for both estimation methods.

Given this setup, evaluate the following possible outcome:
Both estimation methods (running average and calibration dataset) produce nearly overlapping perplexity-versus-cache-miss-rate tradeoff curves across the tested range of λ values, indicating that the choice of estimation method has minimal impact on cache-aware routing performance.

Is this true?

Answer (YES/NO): YES